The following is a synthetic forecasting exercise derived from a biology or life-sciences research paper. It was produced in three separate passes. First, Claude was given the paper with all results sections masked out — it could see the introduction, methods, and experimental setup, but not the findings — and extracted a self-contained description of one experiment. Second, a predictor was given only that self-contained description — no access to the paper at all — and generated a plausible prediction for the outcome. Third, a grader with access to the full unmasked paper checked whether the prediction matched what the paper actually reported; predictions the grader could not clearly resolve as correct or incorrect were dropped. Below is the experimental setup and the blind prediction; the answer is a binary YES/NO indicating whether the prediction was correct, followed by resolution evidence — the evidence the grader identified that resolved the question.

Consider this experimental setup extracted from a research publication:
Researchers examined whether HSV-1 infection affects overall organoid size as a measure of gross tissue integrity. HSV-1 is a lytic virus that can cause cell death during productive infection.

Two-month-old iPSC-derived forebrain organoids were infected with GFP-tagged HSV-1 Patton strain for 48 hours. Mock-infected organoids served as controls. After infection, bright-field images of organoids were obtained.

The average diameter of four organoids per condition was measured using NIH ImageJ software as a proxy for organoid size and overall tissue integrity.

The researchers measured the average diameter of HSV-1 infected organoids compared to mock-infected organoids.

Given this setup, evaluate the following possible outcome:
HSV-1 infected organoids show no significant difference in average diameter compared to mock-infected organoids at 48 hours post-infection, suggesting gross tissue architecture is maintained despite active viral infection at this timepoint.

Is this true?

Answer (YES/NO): YES